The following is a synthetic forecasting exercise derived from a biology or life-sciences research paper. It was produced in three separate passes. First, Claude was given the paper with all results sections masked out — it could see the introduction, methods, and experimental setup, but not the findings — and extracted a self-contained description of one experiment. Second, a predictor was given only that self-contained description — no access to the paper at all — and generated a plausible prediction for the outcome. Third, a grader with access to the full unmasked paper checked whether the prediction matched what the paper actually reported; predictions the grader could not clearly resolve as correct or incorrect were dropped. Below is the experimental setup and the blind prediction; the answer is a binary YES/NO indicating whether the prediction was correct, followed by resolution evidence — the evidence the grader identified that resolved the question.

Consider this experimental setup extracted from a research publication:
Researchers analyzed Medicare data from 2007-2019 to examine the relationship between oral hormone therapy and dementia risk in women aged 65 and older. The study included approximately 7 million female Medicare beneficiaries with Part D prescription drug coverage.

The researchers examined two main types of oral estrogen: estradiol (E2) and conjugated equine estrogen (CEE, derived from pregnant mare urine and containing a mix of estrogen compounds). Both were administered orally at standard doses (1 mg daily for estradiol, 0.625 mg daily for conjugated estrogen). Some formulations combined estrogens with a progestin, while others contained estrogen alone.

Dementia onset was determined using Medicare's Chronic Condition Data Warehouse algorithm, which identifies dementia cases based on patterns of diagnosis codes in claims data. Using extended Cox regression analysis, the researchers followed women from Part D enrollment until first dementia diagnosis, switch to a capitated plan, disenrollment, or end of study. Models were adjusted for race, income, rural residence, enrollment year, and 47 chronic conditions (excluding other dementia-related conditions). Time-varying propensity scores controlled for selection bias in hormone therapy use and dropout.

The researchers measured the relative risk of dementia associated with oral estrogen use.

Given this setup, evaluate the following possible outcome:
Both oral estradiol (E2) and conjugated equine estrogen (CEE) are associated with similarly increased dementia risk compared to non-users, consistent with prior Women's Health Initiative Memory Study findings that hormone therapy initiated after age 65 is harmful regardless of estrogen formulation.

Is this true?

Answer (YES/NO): NO